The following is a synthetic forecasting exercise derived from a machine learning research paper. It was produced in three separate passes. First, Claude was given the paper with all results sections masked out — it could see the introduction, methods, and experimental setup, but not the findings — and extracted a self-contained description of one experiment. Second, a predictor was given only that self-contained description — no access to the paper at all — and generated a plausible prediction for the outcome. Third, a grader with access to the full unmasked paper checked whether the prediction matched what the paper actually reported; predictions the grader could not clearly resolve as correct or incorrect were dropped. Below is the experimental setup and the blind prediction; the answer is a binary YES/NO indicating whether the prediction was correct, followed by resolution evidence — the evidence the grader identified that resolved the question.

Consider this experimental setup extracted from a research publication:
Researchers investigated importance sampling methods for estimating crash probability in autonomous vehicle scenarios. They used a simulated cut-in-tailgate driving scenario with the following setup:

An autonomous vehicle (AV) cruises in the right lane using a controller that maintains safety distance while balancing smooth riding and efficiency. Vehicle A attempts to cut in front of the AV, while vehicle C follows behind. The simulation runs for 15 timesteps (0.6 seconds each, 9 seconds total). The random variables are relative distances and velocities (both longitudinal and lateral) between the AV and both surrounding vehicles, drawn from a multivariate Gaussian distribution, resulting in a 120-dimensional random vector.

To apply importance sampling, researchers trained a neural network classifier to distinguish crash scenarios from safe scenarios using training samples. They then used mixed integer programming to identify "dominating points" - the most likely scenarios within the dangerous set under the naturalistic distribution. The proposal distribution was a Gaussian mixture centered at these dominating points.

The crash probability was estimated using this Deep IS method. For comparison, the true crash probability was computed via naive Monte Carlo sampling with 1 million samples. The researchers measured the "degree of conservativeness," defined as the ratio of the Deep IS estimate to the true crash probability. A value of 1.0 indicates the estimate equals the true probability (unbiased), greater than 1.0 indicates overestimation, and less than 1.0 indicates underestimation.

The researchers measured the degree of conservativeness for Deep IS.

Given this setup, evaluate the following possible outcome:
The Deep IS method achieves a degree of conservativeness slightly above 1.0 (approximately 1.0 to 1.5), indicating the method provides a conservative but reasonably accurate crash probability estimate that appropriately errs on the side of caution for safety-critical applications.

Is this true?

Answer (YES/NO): YES